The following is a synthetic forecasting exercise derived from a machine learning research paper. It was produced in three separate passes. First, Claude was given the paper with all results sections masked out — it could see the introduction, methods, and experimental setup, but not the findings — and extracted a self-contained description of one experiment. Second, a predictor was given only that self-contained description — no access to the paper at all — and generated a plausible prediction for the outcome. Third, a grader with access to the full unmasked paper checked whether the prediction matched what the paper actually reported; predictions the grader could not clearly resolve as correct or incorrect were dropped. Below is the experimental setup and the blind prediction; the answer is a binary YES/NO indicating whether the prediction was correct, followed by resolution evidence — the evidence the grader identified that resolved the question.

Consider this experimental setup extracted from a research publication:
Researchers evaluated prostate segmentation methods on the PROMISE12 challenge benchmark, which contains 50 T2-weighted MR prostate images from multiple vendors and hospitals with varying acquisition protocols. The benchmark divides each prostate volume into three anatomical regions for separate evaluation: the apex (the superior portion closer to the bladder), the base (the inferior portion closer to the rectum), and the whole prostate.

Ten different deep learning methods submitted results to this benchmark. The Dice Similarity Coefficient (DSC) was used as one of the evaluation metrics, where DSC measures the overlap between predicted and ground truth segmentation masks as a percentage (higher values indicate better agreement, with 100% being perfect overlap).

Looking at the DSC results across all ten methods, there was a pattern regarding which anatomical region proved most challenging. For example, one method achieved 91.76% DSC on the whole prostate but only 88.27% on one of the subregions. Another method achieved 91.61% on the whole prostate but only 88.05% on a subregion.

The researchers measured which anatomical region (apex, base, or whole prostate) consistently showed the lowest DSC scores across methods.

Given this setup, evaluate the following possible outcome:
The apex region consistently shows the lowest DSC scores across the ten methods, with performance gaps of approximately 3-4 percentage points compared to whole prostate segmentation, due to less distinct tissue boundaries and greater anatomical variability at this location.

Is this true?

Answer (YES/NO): NO